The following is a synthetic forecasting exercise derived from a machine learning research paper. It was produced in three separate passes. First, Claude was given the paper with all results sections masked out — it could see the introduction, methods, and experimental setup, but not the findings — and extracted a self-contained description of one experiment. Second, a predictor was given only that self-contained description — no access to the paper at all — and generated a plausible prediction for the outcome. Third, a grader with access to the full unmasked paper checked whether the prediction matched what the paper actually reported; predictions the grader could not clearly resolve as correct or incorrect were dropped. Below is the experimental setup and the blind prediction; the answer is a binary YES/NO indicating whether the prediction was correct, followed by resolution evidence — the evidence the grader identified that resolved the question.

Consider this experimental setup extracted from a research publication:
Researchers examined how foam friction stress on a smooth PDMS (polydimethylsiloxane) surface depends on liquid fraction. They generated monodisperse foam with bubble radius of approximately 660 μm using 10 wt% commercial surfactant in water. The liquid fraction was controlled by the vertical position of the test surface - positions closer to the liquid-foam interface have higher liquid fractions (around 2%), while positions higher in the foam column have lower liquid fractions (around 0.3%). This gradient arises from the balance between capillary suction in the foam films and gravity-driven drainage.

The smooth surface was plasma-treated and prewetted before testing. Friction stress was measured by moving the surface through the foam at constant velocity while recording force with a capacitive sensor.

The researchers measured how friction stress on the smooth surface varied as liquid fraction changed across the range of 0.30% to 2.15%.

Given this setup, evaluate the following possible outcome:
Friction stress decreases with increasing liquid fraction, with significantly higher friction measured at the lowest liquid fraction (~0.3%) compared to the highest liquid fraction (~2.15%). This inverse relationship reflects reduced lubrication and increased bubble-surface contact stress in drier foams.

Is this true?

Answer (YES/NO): YES